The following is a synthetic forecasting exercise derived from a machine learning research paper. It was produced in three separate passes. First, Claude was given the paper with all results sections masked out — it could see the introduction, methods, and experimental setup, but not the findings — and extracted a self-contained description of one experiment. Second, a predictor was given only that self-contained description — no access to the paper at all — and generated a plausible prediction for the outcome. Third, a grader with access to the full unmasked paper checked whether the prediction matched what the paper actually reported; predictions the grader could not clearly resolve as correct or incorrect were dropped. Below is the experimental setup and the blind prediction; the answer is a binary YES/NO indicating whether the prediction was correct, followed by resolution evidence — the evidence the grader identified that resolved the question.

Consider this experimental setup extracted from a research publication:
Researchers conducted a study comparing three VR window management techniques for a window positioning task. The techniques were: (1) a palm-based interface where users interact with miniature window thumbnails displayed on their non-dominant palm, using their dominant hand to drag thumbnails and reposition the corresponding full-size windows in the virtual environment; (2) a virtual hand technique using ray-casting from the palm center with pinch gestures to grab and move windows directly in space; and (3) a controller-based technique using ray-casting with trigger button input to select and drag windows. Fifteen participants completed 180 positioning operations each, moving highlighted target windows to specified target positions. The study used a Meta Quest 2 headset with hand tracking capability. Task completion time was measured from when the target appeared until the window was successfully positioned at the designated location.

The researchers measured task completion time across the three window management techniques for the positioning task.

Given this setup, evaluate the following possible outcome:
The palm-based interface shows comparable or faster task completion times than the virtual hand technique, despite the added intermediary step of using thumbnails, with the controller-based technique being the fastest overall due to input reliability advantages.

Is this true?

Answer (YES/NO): YES